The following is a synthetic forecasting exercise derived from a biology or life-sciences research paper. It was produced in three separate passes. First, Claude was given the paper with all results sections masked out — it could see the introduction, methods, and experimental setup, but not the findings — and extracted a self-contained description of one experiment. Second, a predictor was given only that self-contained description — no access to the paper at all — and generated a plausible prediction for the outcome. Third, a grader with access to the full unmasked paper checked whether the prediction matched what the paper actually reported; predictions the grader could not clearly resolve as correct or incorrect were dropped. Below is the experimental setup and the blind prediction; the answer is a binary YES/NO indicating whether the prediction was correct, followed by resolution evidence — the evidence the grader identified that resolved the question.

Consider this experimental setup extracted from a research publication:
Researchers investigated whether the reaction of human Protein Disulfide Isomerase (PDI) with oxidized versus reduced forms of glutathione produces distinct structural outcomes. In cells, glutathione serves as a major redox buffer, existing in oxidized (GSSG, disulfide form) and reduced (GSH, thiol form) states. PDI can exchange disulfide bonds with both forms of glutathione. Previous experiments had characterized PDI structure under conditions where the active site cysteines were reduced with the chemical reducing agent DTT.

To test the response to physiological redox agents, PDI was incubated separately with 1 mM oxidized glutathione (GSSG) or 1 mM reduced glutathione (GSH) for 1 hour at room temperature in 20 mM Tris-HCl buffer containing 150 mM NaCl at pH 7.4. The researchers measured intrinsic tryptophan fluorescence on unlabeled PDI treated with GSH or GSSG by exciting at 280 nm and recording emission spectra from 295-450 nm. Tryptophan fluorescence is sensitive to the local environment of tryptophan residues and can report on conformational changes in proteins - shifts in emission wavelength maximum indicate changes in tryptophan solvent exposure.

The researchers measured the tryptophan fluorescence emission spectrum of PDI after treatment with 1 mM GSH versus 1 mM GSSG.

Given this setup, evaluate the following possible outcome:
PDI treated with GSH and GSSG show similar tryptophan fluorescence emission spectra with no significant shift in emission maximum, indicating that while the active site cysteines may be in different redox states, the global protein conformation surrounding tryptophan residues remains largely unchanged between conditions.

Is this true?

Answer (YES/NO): NO